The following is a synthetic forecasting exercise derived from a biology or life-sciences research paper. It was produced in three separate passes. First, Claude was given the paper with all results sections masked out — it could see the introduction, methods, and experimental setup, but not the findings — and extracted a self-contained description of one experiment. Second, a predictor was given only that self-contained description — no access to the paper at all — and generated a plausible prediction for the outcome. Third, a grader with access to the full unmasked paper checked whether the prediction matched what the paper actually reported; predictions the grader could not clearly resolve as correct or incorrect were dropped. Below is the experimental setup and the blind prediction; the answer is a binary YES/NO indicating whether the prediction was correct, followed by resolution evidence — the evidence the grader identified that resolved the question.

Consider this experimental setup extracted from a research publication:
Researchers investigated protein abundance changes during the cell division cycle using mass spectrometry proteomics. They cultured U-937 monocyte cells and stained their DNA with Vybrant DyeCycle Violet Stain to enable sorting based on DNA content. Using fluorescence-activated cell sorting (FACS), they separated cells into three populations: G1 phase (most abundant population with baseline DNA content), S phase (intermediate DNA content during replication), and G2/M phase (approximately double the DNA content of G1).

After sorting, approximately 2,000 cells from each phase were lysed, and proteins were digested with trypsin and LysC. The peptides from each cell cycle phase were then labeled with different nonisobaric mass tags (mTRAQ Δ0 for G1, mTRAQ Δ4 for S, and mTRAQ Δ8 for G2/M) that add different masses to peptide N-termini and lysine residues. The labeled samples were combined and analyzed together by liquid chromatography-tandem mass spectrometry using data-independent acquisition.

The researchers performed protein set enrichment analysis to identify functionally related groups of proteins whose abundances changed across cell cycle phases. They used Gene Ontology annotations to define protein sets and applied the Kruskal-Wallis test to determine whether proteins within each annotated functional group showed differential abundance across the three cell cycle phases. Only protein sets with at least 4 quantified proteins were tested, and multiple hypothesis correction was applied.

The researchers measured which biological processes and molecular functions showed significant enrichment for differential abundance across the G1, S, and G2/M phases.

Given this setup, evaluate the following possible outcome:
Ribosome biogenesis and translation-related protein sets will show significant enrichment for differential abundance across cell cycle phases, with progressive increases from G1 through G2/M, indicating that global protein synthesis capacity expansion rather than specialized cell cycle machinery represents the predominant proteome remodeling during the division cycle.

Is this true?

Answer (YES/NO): NO